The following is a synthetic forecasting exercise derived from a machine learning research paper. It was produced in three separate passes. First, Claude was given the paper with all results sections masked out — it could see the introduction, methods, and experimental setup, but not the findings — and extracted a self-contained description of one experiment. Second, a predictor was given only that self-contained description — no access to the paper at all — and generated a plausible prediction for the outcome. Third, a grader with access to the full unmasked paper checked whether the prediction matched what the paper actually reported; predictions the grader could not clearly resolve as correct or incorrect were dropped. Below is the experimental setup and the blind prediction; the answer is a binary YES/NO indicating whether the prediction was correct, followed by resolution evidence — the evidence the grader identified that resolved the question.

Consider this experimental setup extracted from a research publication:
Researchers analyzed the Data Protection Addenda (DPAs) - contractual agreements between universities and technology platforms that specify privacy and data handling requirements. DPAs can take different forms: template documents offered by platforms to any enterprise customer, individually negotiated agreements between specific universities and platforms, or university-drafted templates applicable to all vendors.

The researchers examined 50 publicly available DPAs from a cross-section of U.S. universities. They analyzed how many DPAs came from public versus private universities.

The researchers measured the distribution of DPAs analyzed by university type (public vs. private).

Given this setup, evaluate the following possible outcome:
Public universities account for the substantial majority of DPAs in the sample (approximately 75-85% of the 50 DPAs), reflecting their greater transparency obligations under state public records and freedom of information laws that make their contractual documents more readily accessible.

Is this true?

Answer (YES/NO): NO